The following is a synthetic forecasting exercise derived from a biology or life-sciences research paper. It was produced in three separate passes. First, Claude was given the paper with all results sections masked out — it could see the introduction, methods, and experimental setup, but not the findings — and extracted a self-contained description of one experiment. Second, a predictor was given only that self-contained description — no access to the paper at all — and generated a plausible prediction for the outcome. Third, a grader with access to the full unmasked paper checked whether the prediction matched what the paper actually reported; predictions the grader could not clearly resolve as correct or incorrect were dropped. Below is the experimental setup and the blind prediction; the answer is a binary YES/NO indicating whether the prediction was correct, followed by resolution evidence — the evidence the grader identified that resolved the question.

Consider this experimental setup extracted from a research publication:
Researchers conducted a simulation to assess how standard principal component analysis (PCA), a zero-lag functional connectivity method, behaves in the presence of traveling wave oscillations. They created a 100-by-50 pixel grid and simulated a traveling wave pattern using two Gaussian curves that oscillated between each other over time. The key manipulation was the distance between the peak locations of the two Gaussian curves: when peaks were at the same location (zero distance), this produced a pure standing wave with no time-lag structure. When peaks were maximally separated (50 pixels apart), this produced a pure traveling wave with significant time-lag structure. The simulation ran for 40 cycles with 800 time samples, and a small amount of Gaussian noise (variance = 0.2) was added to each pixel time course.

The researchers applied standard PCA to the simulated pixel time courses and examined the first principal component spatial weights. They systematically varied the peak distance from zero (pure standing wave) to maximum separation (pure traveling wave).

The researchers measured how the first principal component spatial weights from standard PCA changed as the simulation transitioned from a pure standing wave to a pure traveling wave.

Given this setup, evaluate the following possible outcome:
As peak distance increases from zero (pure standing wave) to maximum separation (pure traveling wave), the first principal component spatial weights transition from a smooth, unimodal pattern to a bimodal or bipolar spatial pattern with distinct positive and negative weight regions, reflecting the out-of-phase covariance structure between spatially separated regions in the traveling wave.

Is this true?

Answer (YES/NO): NO